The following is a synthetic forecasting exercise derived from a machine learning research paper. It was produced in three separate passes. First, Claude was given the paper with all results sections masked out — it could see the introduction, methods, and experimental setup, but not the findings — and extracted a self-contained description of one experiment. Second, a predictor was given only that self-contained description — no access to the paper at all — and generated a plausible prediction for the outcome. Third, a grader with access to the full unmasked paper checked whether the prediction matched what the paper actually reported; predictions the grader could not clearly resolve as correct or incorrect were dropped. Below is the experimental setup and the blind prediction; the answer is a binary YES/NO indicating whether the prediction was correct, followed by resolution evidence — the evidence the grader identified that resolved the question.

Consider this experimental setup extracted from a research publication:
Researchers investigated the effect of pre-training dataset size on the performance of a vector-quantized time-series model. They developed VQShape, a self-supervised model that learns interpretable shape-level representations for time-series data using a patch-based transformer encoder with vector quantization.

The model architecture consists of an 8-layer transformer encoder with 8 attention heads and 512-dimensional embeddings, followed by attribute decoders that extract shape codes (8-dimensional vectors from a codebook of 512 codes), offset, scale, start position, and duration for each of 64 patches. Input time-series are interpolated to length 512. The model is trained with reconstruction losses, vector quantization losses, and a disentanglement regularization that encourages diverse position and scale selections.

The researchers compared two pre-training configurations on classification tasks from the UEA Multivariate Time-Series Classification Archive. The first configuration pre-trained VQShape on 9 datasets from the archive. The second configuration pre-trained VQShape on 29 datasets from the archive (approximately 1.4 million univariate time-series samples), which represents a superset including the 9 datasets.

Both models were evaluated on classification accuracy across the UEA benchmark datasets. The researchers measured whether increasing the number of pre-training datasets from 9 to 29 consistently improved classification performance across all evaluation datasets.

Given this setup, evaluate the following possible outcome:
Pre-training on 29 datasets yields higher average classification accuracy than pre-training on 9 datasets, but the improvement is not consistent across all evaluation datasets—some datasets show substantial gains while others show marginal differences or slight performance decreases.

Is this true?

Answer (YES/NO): NO